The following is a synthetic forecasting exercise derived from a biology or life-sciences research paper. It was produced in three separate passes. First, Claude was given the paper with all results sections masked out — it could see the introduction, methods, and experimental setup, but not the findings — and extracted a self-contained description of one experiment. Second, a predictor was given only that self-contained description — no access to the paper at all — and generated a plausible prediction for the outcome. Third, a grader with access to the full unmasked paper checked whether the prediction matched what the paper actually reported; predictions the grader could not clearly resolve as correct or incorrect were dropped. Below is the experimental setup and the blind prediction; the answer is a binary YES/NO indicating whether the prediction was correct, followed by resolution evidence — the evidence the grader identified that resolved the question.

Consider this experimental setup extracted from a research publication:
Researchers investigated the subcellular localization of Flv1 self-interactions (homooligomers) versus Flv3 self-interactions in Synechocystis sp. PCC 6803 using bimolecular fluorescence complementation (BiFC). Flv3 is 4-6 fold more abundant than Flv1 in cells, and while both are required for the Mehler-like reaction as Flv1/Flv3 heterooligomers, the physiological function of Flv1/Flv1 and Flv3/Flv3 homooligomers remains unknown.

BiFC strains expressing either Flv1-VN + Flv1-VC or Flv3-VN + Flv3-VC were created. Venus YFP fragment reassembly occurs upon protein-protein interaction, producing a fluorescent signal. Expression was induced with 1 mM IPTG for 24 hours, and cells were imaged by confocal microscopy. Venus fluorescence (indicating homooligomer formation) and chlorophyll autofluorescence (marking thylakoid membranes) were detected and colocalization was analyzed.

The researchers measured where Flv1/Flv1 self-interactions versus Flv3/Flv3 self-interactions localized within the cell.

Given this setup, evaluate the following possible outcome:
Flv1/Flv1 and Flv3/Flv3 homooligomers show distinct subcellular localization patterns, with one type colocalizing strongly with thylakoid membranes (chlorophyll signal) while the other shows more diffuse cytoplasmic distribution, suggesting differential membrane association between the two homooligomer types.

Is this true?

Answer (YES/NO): YES